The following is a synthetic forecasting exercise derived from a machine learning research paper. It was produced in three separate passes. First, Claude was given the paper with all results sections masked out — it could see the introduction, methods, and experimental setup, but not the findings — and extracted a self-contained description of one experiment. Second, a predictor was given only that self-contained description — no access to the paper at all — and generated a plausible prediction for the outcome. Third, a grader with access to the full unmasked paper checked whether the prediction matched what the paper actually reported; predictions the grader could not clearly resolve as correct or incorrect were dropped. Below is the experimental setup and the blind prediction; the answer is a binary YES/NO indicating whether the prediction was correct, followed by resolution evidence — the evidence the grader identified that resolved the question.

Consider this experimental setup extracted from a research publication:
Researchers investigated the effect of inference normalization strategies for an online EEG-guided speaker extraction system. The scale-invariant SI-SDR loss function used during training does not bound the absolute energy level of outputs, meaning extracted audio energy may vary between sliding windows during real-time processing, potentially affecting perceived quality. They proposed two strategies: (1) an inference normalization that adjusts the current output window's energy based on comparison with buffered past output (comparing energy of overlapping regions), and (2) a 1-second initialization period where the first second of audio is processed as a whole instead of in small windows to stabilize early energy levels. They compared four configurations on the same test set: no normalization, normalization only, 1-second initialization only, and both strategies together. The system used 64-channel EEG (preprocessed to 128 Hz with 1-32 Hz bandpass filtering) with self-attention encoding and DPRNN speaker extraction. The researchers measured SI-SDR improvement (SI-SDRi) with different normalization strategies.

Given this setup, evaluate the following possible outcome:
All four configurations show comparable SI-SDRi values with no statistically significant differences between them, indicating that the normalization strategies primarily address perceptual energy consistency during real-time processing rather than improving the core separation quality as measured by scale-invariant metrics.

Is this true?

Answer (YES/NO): NO